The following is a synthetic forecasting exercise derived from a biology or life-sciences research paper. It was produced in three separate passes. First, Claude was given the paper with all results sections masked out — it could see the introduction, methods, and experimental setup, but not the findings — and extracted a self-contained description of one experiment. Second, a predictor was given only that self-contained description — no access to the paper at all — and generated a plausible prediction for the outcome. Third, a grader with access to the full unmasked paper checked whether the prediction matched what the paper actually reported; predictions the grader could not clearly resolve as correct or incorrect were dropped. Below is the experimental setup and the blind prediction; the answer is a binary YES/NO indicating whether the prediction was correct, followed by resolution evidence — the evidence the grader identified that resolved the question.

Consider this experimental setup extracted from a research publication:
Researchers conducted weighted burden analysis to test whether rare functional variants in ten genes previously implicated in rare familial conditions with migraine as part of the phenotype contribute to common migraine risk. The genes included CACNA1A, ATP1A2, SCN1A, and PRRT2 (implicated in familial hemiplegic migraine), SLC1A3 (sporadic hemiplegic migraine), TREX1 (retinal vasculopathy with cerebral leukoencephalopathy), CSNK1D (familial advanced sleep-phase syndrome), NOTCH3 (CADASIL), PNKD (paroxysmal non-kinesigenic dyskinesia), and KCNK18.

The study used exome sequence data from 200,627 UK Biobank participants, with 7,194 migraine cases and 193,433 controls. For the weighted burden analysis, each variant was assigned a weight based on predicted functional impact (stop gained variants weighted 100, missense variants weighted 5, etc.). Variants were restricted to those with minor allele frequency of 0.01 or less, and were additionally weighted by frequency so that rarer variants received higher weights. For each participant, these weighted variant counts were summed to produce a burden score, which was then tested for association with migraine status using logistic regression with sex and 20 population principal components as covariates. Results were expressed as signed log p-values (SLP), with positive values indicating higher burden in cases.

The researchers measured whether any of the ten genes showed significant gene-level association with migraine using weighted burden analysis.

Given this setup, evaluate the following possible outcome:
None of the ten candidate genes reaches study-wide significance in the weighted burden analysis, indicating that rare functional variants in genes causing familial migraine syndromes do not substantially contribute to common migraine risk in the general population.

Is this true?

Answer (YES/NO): YES